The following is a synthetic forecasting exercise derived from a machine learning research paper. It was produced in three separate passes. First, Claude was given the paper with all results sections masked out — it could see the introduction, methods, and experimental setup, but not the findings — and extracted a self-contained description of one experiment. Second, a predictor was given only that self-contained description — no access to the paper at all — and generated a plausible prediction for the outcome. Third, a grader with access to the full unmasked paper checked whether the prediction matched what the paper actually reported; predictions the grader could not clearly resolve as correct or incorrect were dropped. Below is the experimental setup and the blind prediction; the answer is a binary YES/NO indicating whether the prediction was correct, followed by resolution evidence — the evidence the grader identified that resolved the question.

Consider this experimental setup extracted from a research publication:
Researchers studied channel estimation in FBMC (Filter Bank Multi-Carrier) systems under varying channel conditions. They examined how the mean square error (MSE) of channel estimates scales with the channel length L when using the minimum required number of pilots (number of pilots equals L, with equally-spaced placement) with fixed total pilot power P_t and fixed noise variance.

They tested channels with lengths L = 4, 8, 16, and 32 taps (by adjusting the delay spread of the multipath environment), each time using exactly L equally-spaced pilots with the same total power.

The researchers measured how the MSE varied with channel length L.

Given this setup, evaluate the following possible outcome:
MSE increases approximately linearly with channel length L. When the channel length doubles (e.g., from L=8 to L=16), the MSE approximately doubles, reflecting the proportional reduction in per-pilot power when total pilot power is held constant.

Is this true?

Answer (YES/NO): YES